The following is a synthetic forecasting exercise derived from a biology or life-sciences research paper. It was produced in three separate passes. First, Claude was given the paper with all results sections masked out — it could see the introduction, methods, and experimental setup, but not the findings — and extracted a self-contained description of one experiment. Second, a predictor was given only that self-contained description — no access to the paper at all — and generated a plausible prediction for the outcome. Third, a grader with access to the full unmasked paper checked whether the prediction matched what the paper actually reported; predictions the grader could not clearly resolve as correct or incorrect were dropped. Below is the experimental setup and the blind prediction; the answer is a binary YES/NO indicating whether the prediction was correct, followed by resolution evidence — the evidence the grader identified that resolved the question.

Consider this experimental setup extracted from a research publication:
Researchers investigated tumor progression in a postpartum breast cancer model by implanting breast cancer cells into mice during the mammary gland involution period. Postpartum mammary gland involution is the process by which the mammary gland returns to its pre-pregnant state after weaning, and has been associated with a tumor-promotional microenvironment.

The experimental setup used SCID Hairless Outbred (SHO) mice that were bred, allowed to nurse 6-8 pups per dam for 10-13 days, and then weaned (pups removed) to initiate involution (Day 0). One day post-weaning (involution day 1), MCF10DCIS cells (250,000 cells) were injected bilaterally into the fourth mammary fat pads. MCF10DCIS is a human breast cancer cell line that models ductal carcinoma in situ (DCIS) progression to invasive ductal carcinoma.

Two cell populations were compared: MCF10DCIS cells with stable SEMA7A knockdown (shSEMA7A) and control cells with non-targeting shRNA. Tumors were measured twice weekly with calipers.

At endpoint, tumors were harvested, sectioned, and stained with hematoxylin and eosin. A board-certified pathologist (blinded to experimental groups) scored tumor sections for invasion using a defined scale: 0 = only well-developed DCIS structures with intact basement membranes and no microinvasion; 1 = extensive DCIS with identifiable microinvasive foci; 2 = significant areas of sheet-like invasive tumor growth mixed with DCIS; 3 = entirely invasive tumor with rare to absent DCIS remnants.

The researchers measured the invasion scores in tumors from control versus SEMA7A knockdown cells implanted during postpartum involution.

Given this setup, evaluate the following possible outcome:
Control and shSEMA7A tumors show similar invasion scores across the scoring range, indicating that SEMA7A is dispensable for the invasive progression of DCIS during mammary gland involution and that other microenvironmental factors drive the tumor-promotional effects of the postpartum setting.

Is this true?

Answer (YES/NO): NO